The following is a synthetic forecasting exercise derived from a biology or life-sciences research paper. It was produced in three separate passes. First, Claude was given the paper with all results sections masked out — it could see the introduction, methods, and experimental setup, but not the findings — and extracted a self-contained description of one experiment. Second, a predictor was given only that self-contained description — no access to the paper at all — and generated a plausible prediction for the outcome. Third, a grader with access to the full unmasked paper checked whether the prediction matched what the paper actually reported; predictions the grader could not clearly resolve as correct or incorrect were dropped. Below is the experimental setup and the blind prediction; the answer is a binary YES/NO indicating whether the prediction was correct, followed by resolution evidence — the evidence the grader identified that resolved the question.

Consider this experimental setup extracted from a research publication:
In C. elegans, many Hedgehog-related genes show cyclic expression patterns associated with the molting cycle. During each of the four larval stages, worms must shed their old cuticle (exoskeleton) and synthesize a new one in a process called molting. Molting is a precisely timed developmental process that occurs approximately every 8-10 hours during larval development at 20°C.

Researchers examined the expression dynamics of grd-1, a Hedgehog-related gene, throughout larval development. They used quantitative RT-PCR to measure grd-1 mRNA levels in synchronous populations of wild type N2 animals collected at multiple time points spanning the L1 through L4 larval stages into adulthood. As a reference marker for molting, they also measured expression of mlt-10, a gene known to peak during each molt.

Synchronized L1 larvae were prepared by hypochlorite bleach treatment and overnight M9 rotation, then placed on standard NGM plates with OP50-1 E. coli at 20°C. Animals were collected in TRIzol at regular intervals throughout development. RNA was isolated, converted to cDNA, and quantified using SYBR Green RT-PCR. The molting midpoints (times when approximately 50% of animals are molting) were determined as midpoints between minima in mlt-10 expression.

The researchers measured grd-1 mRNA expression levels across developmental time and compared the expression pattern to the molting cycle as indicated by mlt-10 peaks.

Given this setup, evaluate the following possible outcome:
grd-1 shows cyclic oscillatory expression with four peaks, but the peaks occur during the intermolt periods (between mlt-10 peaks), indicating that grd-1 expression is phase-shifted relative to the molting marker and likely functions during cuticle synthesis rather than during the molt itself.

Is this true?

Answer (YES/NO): NO